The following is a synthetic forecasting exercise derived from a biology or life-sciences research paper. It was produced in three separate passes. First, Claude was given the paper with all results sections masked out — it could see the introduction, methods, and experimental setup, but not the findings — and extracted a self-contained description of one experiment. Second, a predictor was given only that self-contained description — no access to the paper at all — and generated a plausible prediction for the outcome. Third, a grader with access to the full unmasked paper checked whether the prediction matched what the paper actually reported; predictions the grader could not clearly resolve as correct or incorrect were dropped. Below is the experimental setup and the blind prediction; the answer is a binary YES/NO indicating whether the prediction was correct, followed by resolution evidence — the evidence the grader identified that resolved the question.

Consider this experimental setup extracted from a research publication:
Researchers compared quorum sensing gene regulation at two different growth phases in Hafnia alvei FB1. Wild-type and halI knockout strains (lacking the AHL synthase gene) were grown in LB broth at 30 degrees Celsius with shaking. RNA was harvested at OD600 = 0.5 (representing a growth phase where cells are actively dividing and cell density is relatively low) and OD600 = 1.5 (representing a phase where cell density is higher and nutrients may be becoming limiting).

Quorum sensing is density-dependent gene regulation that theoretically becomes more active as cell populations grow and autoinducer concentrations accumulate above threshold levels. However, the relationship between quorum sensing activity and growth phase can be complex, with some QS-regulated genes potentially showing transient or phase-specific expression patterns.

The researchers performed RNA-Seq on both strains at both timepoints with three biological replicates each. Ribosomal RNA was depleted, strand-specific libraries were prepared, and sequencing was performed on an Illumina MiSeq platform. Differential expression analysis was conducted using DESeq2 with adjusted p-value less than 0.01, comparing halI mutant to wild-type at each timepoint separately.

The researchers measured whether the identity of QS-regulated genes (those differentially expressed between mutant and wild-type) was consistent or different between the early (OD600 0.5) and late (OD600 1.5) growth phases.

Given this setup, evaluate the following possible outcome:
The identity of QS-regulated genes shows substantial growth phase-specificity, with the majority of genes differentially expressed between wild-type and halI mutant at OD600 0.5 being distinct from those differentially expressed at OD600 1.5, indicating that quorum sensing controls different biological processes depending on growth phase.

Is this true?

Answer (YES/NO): NO